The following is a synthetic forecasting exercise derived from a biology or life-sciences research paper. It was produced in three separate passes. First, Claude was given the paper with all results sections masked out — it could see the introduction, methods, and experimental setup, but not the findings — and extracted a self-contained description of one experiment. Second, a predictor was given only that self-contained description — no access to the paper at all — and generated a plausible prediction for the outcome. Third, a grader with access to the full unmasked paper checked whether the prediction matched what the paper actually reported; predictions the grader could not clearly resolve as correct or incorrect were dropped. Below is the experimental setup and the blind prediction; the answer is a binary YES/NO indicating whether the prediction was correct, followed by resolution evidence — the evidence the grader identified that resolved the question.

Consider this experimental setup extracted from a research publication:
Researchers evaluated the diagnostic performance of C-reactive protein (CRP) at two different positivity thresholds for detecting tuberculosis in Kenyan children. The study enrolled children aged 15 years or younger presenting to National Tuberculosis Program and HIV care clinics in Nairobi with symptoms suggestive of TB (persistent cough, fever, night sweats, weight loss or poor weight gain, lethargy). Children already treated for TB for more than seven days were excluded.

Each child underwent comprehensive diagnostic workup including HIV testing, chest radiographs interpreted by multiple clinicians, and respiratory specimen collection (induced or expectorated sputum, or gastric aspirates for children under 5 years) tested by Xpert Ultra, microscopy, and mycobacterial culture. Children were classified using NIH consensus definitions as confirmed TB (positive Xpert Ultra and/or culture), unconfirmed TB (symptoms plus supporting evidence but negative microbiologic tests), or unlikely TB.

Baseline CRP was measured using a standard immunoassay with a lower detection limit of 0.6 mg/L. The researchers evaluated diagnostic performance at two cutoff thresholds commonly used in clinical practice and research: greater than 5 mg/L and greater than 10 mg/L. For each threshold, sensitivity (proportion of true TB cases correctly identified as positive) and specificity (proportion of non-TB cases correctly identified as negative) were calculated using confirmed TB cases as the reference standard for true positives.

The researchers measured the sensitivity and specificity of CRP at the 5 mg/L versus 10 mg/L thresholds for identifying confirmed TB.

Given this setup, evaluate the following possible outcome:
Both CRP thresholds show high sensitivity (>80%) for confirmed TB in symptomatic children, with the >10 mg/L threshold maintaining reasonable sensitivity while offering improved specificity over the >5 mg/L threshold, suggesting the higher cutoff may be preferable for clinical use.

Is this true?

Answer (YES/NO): NO